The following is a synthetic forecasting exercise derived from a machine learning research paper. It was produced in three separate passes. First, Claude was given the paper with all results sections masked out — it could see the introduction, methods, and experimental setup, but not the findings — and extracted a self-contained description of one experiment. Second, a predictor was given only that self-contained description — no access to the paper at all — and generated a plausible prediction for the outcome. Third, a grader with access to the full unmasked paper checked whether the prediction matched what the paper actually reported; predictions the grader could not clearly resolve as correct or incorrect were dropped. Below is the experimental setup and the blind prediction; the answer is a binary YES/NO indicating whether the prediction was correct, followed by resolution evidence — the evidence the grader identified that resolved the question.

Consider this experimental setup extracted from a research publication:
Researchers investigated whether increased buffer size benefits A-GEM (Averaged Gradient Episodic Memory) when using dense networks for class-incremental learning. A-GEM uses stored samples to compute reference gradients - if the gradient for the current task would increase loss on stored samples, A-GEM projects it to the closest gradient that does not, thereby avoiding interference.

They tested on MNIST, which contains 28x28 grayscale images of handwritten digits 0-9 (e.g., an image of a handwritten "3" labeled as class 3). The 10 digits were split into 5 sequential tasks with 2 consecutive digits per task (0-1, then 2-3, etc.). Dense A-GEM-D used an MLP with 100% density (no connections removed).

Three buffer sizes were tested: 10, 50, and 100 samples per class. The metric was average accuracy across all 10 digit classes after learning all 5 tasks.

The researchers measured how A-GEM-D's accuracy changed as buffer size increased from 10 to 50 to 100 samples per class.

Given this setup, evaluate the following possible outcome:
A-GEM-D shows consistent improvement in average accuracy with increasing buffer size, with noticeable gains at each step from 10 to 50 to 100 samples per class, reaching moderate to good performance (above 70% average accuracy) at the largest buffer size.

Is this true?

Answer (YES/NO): NO